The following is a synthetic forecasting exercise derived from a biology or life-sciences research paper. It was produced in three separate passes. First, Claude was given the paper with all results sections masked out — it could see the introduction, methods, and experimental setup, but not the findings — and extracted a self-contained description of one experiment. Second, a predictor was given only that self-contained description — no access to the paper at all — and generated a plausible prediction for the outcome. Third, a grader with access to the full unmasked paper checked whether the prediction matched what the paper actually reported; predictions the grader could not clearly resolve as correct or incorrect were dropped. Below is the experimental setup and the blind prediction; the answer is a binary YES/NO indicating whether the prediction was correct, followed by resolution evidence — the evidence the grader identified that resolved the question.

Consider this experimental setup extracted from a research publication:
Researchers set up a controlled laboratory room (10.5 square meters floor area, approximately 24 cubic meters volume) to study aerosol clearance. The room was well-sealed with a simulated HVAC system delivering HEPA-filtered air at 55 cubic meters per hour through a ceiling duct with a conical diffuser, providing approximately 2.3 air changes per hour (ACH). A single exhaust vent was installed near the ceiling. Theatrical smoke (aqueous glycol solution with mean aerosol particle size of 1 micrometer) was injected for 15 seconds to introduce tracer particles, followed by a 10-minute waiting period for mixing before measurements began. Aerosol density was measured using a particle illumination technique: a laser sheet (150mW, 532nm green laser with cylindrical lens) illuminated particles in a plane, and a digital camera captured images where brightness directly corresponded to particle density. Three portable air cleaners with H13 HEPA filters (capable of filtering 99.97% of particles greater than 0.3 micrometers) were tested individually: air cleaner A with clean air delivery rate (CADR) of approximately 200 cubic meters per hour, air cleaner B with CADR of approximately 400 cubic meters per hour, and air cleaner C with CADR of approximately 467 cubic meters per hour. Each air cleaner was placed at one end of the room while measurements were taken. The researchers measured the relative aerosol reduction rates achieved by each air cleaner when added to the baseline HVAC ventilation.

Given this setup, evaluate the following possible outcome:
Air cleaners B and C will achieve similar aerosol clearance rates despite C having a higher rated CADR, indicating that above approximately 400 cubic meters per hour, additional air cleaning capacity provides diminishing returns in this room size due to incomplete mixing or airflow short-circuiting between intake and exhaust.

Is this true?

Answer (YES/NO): NO